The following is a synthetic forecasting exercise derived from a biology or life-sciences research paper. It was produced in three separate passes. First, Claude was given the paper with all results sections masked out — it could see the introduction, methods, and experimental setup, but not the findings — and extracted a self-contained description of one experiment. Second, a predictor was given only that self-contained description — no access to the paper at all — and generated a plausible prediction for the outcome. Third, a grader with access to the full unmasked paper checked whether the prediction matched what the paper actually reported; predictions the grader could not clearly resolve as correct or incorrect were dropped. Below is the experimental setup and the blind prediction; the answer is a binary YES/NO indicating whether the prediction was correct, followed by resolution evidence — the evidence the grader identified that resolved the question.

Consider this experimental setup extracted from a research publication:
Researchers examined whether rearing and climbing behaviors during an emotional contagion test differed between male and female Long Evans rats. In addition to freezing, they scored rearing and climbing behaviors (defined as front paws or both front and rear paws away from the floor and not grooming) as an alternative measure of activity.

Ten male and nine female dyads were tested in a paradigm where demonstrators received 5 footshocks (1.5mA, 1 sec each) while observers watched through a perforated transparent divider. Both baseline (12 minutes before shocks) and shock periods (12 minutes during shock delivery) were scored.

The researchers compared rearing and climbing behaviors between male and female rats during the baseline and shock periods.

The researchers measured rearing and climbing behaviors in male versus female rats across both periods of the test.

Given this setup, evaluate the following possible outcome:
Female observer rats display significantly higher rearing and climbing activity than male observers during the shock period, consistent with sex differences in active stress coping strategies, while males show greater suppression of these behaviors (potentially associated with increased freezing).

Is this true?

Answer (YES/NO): NO